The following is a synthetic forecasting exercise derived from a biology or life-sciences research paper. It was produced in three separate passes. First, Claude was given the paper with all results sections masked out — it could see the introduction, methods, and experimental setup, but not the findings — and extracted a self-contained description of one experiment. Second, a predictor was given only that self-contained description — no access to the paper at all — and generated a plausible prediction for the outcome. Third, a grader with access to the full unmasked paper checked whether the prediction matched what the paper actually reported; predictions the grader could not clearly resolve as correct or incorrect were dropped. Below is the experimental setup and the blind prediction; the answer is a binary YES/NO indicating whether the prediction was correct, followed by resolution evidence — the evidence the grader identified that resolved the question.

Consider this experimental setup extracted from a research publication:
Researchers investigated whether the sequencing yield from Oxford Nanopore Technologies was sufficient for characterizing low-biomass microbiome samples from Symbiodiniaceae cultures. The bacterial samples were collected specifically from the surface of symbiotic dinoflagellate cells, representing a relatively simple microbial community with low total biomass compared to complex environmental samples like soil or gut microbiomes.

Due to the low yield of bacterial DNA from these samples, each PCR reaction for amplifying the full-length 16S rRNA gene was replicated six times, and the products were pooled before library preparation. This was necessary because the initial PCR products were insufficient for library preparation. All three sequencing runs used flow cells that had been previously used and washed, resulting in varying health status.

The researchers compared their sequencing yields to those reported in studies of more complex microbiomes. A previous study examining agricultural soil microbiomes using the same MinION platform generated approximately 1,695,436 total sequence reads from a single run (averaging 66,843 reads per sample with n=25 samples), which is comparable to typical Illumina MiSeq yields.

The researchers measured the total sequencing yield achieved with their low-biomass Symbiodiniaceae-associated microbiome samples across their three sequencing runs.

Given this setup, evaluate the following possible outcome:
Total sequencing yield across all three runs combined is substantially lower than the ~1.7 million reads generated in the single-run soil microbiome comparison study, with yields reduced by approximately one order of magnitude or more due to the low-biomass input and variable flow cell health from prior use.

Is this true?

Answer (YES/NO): NO